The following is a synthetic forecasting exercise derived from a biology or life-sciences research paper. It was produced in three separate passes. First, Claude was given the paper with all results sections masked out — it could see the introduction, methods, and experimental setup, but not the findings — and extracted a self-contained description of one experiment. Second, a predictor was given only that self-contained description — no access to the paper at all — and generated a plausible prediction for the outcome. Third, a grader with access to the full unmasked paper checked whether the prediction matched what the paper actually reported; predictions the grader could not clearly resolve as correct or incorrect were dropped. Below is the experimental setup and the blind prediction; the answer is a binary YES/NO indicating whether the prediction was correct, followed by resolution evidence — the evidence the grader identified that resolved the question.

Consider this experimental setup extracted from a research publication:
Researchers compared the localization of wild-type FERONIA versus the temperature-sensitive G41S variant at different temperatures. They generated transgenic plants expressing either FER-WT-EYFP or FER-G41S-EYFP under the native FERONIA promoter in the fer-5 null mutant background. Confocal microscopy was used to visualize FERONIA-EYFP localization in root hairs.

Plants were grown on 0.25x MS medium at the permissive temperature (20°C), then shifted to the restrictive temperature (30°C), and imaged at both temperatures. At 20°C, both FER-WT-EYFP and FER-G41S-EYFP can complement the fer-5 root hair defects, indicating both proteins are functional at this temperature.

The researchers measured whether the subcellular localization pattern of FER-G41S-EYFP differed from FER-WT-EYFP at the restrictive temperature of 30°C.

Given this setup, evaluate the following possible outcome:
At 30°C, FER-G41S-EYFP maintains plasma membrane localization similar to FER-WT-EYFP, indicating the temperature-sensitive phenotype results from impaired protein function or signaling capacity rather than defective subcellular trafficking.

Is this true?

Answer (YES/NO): YES